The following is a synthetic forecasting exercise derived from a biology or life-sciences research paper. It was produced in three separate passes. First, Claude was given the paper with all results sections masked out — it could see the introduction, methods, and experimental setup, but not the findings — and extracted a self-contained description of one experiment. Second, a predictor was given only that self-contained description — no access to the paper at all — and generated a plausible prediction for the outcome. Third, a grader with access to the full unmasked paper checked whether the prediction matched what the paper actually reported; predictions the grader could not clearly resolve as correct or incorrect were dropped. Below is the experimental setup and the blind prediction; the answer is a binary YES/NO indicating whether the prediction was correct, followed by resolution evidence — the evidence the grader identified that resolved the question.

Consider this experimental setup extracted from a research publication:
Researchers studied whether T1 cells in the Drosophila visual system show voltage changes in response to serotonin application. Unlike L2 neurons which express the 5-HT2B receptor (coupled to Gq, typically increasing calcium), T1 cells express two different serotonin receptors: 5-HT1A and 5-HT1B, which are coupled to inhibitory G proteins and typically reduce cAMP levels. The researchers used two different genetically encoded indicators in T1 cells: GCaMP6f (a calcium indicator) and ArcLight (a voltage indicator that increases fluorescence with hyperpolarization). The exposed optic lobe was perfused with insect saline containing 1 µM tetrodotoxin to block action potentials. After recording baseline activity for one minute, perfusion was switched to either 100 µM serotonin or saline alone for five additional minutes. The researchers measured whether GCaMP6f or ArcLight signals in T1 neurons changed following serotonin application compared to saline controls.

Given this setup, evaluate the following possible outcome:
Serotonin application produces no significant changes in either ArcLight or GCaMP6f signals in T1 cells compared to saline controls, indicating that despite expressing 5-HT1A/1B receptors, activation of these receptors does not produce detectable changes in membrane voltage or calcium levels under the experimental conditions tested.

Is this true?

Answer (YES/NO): YES